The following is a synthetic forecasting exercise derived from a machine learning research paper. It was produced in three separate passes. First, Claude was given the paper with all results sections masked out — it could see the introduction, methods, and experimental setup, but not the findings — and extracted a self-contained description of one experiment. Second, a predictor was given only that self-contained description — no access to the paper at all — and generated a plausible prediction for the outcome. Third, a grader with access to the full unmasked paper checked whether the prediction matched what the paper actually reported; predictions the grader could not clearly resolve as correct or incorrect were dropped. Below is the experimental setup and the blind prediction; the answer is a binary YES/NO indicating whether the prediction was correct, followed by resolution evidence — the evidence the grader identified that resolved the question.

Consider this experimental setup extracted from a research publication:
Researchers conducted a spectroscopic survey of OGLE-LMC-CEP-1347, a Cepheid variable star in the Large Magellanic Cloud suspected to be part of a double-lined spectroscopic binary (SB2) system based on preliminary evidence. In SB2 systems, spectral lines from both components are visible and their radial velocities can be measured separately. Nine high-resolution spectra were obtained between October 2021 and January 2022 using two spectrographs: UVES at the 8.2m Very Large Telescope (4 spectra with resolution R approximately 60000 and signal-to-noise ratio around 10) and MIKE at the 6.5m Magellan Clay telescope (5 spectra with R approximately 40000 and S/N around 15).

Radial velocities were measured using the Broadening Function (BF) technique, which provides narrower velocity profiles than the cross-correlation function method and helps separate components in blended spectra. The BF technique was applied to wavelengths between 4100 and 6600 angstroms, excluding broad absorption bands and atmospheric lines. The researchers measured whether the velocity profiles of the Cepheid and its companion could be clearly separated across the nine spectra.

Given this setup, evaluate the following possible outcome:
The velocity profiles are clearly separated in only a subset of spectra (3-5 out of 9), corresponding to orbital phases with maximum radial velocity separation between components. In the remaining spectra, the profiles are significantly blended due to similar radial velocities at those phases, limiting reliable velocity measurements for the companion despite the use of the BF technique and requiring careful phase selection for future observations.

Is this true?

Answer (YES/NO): NO